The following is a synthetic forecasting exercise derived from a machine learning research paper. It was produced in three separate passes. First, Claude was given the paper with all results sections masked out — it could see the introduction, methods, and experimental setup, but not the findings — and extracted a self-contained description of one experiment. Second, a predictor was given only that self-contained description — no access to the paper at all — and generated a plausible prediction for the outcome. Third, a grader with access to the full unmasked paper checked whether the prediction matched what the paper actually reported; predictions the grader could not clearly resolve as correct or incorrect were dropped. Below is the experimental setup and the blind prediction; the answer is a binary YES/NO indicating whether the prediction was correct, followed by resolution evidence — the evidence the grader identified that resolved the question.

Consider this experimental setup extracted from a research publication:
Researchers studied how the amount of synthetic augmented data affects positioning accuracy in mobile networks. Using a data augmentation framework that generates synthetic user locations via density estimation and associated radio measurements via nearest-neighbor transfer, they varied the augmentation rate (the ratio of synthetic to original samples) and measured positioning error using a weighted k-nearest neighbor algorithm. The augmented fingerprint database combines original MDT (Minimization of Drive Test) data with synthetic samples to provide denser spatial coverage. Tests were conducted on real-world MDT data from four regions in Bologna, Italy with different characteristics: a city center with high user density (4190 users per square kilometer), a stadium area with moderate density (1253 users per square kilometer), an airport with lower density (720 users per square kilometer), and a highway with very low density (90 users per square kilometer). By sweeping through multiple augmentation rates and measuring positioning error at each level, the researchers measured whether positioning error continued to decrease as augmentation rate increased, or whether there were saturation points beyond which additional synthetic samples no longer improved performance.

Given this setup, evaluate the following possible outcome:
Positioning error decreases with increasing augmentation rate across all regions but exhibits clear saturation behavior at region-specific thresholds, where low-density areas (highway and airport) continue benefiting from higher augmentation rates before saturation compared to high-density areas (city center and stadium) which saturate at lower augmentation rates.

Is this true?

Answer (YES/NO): NO